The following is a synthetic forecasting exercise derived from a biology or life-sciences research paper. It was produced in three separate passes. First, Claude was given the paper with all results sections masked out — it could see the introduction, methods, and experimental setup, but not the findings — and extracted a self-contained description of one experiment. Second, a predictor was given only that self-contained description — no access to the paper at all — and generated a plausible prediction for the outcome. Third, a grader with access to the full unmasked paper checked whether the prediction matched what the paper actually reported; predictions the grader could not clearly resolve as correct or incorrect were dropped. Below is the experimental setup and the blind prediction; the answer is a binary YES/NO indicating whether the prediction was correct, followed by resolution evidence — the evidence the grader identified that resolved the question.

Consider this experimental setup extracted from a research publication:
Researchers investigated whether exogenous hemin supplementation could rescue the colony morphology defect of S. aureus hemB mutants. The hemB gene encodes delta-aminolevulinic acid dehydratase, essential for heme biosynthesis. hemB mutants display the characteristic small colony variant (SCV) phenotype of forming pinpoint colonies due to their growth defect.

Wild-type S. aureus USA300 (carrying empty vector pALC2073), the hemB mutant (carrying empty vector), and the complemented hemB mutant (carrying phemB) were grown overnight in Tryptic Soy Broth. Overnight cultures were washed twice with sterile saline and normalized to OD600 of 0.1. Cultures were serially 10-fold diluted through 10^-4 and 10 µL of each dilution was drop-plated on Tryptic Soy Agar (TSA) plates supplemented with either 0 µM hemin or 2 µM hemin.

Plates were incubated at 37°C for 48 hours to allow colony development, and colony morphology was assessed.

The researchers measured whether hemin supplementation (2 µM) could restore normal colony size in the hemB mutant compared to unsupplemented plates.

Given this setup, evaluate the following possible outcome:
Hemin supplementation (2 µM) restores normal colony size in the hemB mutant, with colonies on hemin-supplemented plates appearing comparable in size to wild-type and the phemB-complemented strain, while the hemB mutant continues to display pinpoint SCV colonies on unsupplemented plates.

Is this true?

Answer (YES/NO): NO